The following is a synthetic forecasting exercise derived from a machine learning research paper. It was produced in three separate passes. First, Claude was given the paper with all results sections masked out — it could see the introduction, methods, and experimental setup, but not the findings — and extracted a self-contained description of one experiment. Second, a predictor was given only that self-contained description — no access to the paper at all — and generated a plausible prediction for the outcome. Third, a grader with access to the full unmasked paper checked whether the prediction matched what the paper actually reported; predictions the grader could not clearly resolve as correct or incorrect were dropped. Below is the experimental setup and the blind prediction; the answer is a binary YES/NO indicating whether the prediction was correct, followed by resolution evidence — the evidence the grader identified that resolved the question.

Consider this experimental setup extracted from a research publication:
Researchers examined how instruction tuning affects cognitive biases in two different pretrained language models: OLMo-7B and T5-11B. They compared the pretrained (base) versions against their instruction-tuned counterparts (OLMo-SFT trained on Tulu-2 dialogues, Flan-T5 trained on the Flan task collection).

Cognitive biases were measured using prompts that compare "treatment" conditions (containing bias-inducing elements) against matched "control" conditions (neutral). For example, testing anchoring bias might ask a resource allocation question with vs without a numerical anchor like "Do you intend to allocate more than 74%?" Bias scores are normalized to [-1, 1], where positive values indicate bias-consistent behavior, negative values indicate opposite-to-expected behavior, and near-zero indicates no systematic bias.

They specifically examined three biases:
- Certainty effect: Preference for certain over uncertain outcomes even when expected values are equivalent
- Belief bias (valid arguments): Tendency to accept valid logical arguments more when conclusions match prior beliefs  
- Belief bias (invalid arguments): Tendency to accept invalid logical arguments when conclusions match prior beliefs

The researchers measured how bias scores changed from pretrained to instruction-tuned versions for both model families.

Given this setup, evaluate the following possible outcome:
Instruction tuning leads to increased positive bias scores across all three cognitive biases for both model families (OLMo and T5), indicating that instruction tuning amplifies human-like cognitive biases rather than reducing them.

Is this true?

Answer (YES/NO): NO